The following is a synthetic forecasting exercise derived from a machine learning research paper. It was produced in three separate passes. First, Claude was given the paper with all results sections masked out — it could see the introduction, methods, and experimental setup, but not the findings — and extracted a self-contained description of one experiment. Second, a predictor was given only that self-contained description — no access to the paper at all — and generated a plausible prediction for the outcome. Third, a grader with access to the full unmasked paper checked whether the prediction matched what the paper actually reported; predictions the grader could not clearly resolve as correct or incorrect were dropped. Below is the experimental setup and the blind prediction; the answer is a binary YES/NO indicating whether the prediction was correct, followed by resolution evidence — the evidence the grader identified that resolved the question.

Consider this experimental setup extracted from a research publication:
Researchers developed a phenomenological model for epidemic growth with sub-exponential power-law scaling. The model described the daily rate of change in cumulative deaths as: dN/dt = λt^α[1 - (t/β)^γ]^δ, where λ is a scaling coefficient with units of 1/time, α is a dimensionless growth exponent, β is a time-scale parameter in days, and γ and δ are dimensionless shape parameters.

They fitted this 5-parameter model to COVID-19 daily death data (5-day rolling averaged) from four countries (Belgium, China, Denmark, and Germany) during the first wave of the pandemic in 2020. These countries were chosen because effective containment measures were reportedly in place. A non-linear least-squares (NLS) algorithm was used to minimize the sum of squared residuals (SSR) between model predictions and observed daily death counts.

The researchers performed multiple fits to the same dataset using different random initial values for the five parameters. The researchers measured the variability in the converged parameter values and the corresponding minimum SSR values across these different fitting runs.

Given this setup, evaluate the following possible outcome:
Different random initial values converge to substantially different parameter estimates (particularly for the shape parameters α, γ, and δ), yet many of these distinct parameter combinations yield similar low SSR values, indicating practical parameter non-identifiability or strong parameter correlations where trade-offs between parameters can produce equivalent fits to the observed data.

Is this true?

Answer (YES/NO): NO